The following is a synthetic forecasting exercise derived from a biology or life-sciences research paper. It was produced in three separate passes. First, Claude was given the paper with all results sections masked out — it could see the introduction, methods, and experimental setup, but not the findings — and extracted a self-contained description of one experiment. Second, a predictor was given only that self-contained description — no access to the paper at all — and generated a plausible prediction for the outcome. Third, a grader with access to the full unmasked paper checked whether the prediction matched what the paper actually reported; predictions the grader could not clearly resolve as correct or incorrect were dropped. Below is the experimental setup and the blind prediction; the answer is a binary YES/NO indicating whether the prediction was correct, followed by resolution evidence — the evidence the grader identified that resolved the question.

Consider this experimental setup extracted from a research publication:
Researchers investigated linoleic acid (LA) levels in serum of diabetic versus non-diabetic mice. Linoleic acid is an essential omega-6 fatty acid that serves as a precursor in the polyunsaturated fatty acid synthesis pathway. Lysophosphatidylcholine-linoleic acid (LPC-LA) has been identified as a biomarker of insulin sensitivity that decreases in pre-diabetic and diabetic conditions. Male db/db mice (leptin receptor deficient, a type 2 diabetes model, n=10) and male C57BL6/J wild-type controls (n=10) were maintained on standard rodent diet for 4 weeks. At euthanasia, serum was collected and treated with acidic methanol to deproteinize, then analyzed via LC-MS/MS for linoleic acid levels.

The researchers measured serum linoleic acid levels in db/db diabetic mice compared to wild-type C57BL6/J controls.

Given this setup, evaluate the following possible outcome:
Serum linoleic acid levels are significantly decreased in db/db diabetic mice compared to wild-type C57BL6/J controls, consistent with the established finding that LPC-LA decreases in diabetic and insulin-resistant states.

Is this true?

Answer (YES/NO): NO